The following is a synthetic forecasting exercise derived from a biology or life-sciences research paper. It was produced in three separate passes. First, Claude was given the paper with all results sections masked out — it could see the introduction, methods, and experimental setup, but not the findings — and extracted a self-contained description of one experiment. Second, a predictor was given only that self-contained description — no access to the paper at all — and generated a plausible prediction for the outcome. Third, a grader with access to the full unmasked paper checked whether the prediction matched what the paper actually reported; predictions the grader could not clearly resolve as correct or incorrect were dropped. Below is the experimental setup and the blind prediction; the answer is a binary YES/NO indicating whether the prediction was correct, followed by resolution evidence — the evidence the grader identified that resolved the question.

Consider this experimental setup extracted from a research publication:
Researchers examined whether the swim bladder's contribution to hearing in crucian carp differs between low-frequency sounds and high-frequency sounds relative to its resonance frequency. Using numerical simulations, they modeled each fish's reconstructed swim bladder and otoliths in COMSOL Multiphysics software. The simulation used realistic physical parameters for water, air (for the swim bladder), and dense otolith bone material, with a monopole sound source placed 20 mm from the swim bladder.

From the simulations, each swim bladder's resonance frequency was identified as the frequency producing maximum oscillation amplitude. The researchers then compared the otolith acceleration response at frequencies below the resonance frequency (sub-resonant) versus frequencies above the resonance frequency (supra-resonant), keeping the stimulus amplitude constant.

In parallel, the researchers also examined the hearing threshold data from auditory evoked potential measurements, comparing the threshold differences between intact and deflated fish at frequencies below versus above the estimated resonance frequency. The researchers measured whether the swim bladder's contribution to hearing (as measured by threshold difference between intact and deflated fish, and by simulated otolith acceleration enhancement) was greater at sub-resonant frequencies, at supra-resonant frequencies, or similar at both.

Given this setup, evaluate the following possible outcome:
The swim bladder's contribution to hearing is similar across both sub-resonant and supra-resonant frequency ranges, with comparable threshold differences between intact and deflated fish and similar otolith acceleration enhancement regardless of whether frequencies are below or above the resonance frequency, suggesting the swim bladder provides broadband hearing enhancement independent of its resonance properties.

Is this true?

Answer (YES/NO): NO